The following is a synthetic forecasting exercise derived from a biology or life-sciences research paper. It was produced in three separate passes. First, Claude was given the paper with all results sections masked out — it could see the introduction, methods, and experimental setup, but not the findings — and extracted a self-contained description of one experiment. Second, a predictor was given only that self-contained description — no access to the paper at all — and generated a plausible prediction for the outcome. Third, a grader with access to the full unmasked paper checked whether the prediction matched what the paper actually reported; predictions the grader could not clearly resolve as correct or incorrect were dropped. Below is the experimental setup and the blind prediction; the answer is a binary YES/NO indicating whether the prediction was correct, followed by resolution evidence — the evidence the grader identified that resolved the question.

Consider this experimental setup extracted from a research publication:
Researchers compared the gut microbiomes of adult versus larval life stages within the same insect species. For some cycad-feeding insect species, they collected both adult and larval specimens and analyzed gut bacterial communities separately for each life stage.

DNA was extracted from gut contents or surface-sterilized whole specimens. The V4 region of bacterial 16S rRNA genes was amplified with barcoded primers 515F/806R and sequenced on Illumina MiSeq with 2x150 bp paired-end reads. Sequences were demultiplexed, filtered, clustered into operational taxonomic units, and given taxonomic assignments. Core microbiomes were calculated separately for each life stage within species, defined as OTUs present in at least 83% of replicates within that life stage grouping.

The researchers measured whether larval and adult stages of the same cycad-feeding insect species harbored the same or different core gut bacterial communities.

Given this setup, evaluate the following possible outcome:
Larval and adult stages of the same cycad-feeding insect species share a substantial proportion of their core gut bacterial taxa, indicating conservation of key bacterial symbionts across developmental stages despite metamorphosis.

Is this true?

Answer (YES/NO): YES